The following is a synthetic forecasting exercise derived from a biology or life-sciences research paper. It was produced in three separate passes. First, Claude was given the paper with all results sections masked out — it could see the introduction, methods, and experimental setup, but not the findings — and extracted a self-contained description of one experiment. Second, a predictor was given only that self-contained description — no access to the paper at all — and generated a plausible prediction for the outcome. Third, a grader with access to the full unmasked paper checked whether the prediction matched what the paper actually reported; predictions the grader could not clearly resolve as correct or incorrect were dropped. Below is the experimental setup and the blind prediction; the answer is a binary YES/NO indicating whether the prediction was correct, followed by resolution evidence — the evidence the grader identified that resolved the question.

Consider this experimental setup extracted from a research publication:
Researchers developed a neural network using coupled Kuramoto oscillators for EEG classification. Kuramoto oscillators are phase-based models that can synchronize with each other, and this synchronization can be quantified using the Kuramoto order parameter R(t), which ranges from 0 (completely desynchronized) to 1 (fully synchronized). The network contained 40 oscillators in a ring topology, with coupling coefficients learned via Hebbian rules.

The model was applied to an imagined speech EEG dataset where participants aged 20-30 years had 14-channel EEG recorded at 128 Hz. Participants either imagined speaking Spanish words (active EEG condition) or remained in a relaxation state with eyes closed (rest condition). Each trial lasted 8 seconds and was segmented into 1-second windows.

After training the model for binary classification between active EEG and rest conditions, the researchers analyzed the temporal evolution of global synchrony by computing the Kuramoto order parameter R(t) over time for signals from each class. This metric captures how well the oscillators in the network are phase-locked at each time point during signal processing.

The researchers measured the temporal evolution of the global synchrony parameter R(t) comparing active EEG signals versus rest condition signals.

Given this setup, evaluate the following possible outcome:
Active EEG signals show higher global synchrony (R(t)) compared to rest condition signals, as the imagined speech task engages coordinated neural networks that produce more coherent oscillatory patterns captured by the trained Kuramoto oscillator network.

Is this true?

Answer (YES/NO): YES